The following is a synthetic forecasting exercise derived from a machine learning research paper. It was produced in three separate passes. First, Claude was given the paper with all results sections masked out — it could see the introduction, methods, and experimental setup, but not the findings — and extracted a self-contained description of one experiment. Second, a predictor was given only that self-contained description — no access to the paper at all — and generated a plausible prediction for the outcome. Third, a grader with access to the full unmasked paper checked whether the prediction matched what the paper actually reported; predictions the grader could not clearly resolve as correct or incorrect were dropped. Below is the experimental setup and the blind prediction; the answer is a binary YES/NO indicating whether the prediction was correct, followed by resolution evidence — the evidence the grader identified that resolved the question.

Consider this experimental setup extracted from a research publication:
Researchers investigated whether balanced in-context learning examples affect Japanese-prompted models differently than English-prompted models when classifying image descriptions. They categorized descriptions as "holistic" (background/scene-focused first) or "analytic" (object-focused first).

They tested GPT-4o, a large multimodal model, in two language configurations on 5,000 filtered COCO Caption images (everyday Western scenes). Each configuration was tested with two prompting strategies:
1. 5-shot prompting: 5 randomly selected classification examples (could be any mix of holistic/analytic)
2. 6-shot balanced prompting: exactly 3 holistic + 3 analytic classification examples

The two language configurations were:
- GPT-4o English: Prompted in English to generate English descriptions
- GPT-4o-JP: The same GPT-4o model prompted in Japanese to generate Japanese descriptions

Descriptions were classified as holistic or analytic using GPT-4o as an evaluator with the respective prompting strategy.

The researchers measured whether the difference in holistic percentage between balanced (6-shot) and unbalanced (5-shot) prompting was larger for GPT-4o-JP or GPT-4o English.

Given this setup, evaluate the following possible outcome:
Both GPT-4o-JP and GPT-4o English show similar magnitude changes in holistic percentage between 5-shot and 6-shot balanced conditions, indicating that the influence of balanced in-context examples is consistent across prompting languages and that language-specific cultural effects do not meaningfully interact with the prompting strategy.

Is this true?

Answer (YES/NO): NO